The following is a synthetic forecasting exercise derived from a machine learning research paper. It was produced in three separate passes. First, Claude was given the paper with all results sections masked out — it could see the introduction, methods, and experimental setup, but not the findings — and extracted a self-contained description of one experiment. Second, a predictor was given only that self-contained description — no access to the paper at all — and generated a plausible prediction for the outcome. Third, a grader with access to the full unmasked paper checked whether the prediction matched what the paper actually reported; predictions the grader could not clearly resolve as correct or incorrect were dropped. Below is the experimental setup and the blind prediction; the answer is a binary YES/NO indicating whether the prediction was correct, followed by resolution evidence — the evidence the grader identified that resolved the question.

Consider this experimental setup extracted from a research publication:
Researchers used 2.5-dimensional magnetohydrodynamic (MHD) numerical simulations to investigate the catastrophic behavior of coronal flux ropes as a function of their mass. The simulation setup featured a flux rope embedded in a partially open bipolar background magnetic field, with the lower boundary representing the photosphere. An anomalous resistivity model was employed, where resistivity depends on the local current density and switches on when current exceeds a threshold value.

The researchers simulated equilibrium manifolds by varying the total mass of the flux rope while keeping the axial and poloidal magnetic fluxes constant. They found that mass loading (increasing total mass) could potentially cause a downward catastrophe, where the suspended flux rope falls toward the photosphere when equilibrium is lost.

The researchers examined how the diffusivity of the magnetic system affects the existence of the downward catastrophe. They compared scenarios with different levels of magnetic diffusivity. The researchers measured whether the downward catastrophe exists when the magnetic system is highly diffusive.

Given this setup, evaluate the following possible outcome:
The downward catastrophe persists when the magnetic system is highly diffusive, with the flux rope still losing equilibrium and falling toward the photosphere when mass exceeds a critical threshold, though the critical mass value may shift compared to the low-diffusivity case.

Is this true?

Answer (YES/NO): NO